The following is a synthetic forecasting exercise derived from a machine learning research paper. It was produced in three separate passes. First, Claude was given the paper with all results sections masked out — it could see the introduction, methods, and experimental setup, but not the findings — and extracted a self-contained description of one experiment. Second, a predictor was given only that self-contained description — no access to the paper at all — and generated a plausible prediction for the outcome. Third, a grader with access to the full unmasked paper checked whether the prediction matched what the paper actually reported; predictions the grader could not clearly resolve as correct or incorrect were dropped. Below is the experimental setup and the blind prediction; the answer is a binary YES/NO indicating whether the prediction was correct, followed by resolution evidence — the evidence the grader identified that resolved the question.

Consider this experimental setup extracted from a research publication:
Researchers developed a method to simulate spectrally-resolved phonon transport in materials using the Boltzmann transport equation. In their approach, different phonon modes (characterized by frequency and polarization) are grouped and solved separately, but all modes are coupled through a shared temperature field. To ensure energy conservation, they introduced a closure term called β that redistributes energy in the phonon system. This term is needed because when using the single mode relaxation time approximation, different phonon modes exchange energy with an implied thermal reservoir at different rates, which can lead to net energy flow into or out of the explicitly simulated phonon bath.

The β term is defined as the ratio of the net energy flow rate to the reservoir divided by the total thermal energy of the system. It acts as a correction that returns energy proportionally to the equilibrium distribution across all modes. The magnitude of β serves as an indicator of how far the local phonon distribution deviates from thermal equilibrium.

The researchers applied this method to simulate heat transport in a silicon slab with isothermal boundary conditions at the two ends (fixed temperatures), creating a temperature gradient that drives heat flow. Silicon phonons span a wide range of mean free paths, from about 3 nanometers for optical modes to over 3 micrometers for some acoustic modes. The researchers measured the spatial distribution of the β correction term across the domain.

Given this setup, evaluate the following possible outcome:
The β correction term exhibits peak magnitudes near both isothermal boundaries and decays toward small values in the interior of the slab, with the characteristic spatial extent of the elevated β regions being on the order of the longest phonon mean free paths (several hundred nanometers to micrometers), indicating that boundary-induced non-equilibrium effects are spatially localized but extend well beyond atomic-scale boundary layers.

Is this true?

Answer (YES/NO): YES